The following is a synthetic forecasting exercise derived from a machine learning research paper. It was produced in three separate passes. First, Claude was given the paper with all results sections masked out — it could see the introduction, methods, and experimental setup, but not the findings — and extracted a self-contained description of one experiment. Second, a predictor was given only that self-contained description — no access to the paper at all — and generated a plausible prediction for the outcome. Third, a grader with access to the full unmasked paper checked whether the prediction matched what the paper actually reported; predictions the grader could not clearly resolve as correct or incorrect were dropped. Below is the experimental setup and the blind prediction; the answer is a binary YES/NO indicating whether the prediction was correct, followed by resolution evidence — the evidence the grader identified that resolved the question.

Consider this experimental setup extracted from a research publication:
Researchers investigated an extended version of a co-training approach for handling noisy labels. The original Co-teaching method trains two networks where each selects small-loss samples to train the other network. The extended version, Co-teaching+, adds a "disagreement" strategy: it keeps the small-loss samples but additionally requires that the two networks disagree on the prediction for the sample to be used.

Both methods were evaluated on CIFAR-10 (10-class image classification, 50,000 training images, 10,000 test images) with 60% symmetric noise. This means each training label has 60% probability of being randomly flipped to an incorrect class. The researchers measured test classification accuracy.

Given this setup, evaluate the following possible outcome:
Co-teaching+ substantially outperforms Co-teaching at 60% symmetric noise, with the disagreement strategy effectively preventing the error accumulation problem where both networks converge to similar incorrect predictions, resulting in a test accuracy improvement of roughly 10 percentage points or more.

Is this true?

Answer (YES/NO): NO